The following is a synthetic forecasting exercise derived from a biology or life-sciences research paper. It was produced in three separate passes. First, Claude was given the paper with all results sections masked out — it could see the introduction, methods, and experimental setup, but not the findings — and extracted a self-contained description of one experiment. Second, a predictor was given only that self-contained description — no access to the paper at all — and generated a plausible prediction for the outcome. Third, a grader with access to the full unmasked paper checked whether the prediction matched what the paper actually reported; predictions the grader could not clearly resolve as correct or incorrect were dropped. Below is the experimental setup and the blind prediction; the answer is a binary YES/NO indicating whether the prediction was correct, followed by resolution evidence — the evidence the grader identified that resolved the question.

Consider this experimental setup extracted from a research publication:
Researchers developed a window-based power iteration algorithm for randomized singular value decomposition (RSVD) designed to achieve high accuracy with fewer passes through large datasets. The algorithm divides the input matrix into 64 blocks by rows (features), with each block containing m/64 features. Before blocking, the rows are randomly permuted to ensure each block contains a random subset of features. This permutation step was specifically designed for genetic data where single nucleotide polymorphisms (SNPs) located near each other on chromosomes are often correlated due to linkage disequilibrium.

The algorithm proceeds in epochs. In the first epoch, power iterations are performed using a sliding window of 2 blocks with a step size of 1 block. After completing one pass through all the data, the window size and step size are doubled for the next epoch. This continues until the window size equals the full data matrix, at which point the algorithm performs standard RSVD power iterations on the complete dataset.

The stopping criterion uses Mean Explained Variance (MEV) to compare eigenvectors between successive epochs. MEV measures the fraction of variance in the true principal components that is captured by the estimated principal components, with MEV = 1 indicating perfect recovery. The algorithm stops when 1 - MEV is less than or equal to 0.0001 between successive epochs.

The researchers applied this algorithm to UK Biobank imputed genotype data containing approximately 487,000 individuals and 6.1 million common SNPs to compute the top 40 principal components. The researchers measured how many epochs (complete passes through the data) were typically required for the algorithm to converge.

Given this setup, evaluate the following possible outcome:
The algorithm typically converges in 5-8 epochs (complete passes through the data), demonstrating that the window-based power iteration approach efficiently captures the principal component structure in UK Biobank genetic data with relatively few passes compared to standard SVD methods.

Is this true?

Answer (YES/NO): YES